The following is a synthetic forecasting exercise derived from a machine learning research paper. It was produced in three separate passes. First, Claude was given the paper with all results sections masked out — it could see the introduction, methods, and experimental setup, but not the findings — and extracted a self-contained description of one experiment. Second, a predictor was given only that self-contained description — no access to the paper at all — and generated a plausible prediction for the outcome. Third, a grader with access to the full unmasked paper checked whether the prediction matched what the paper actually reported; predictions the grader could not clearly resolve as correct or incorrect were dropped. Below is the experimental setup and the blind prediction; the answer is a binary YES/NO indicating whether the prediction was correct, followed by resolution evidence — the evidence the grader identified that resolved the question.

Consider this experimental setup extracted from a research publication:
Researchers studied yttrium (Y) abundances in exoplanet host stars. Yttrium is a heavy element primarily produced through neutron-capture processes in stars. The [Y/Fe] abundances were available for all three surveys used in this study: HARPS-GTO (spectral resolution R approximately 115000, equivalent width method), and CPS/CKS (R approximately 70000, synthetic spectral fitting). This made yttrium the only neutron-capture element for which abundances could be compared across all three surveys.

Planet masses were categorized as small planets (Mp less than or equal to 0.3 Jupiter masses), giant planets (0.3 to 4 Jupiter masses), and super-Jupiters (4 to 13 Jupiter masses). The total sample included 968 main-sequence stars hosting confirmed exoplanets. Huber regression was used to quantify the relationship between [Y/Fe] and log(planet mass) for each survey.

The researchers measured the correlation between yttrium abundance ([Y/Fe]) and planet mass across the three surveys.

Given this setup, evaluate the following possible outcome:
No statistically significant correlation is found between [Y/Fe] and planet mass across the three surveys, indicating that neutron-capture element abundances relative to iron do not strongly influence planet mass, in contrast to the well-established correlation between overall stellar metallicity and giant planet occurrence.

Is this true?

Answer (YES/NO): NO